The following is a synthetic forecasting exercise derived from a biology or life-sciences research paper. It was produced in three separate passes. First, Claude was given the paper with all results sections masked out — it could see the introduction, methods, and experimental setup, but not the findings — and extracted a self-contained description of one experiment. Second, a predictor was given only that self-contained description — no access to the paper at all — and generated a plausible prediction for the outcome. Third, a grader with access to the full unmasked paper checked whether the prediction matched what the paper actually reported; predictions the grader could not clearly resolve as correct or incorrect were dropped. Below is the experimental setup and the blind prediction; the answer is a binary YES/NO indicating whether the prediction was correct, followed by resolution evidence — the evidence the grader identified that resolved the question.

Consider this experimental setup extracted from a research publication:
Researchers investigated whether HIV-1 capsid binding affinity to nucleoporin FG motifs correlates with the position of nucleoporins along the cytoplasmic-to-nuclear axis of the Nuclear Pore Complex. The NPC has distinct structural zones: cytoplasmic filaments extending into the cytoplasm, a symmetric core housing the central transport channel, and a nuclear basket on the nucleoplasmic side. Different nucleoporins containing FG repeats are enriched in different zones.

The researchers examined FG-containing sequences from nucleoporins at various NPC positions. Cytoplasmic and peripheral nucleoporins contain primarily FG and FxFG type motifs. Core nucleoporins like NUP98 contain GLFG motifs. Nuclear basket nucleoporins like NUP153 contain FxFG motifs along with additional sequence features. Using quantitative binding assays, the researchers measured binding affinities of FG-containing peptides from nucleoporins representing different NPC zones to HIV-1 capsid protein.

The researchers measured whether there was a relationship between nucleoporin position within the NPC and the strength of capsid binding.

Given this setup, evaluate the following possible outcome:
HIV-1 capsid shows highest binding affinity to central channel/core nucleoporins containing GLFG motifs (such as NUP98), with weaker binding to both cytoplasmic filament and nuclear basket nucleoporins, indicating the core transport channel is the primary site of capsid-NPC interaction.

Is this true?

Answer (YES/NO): NO